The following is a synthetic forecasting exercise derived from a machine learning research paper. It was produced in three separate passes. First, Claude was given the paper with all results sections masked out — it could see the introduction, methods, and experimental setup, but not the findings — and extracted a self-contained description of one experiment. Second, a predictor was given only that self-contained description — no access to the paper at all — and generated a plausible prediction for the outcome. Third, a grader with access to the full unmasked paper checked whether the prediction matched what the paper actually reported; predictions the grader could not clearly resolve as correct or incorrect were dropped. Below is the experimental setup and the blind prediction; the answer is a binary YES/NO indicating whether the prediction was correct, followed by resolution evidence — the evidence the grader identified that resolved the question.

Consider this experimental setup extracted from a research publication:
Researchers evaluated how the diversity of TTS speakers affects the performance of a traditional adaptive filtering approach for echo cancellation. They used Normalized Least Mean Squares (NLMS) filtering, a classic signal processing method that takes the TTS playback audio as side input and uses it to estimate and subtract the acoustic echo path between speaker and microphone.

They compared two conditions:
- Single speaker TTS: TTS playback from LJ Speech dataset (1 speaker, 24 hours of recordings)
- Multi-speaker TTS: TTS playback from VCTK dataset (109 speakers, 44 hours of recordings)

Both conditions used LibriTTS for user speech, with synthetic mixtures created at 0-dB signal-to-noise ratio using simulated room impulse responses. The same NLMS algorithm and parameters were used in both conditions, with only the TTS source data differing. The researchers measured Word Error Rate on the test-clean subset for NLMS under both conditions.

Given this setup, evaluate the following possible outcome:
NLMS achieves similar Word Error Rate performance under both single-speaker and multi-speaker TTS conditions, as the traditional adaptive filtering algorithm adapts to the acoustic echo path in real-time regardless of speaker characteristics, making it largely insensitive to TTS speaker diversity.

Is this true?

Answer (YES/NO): NO